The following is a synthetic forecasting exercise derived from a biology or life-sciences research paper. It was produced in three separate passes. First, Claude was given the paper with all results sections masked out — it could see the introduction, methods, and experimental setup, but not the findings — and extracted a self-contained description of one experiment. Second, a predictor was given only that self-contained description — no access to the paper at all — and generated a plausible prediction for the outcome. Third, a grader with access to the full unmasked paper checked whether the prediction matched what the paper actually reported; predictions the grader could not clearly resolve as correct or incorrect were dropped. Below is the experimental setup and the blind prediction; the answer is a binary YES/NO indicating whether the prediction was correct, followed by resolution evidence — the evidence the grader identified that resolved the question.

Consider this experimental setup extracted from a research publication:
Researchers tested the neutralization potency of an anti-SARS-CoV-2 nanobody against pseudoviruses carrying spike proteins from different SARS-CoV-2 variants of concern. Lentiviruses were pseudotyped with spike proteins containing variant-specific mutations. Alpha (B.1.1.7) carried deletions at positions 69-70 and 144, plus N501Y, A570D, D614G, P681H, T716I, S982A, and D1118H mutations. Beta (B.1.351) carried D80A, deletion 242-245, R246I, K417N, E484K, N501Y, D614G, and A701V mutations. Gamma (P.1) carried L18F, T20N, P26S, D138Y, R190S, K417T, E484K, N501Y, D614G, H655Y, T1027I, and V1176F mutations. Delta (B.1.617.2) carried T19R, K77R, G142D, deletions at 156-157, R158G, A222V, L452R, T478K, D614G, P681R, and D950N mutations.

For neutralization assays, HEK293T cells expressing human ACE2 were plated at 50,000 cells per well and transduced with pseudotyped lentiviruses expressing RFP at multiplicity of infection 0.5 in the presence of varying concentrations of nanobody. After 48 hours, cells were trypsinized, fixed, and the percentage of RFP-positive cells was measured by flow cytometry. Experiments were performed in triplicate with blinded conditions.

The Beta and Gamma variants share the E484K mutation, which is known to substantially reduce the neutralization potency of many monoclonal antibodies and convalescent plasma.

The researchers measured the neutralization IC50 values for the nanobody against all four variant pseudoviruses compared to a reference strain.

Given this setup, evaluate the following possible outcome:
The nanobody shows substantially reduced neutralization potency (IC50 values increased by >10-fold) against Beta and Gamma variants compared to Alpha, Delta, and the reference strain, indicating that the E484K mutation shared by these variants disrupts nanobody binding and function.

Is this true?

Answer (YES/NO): NO